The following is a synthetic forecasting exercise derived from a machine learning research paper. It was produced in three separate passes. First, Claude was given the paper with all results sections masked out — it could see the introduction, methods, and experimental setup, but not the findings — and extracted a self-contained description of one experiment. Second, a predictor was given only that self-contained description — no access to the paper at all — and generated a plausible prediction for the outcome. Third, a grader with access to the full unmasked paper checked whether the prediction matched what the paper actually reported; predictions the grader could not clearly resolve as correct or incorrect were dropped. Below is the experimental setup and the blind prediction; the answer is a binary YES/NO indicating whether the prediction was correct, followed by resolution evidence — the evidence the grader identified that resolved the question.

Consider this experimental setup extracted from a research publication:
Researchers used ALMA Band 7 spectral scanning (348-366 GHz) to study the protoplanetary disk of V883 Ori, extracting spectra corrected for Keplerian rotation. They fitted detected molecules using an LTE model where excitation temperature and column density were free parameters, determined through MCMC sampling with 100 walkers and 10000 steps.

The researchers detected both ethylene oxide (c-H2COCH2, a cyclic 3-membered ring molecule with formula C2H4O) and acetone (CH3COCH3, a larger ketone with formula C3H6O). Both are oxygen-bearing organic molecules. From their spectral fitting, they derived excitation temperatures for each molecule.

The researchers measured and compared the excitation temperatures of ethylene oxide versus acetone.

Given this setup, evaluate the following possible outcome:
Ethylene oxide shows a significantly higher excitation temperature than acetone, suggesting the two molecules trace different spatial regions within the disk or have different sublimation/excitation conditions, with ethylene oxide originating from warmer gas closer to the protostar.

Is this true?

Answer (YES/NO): NO